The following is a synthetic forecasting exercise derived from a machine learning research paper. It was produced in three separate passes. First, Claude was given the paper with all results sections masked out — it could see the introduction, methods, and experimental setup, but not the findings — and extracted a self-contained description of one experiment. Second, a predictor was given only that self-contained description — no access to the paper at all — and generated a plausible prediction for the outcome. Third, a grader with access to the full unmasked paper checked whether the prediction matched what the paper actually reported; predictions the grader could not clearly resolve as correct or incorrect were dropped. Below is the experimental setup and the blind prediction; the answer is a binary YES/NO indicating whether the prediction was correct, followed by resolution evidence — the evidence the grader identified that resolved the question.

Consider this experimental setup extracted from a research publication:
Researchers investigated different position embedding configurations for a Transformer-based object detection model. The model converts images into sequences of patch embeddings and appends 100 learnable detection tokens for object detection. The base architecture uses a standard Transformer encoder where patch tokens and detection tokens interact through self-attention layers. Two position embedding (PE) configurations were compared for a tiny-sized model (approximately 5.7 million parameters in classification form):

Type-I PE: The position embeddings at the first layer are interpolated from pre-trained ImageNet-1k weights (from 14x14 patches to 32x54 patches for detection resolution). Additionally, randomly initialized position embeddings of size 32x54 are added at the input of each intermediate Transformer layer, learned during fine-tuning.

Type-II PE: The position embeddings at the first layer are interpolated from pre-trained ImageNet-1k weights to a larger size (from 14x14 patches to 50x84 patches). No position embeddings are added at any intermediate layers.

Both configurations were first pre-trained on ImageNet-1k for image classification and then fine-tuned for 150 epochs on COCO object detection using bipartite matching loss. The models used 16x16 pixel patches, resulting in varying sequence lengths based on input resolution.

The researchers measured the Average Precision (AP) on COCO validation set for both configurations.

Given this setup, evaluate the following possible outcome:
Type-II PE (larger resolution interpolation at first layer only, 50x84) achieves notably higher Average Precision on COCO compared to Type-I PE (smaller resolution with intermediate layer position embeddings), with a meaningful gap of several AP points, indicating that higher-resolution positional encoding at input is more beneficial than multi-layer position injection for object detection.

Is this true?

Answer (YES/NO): NO